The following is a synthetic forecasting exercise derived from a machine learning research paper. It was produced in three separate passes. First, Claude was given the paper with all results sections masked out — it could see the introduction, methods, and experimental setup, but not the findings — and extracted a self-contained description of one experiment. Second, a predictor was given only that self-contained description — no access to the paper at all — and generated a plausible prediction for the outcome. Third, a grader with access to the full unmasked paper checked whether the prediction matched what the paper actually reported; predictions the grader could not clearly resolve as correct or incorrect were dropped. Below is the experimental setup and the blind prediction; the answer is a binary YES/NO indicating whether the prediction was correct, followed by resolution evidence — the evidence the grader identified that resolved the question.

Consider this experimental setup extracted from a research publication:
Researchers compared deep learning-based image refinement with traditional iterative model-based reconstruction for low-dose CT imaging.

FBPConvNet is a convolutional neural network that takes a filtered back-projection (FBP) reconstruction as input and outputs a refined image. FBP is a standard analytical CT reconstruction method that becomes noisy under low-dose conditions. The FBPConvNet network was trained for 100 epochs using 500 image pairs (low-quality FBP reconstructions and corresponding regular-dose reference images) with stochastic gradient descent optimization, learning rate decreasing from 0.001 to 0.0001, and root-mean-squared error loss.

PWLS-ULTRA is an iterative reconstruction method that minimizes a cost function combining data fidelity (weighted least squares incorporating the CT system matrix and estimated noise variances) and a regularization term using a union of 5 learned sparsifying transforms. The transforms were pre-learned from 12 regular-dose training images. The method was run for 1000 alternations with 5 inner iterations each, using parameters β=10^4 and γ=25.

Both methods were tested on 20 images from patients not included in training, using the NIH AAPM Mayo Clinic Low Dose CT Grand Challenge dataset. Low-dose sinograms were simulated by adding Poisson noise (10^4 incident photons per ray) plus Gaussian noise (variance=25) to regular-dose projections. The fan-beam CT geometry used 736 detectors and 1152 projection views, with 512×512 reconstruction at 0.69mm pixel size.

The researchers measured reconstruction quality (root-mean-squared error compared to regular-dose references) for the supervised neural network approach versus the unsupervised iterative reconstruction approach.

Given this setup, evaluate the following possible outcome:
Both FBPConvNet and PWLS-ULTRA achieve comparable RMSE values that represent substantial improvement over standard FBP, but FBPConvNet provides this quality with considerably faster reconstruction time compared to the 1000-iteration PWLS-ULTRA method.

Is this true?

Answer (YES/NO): NO